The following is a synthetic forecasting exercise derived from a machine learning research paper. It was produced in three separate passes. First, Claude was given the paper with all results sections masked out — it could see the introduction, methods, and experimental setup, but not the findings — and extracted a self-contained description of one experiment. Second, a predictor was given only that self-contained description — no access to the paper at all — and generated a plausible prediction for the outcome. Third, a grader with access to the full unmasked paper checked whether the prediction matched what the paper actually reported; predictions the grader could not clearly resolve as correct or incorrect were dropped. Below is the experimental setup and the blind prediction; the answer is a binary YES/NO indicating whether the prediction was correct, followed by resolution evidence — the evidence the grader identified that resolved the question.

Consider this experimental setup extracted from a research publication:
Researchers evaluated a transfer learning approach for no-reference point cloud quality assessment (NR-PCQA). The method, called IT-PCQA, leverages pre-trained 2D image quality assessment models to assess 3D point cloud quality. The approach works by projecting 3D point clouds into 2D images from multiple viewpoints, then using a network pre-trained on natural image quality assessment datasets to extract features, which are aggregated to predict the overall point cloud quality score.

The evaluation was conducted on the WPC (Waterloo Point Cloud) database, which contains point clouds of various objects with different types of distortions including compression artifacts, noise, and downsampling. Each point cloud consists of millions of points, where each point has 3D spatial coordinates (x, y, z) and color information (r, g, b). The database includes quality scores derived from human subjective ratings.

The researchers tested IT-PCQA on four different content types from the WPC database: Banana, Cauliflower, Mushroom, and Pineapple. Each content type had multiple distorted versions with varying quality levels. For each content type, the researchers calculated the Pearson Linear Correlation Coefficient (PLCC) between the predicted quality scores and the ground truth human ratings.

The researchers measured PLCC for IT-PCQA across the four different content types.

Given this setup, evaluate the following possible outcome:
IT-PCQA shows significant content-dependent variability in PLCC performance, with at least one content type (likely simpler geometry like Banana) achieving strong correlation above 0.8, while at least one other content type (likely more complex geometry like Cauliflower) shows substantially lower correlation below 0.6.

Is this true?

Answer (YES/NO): NO